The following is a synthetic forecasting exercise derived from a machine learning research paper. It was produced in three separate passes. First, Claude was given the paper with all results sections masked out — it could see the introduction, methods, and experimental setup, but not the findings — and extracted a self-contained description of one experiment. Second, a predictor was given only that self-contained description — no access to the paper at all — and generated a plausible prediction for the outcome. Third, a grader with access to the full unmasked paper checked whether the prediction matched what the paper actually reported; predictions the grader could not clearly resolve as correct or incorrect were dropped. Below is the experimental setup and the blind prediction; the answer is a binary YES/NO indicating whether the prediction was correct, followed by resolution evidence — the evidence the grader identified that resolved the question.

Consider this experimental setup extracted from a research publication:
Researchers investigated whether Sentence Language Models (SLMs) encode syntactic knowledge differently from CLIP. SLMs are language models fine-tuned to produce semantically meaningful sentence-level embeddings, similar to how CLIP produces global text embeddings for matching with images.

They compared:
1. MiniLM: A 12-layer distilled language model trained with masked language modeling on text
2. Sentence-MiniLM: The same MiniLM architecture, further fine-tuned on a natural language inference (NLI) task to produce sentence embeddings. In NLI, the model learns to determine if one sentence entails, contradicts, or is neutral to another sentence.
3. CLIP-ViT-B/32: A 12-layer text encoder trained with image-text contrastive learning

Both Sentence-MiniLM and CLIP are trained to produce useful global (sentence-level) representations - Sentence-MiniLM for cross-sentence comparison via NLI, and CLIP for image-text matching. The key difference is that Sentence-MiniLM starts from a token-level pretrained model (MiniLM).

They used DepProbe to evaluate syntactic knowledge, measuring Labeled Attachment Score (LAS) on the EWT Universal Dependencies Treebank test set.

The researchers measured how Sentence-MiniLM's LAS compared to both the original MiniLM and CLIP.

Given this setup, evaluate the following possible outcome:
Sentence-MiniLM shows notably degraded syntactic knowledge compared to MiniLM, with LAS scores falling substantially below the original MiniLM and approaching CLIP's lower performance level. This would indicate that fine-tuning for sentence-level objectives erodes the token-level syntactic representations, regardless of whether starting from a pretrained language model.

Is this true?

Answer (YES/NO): NO